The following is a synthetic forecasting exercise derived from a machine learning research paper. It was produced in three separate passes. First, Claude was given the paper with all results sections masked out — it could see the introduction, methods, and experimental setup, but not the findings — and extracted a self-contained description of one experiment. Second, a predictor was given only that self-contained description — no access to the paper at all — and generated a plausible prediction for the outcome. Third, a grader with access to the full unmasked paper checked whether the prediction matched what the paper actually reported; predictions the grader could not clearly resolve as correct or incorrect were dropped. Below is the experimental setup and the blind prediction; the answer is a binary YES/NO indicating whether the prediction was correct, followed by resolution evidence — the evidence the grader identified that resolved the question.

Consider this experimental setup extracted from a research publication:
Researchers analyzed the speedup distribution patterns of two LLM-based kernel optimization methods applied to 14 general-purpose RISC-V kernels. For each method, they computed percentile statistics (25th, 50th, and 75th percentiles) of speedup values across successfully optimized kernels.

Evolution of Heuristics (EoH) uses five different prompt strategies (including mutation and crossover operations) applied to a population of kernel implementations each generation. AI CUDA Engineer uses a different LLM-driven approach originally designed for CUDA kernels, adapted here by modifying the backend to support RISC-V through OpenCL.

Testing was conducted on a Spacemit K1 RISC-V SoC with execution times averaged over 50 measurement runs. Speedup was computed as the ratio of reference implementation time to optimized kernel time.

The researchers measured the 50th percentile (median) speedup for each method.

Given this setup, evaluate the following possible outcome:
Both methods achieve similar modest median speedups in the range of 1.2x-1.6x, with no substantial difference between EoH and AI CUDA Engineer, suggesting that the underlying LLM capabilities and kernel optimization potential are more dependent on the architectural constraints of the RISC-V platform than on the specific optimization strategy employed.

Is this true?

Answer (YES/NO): NO